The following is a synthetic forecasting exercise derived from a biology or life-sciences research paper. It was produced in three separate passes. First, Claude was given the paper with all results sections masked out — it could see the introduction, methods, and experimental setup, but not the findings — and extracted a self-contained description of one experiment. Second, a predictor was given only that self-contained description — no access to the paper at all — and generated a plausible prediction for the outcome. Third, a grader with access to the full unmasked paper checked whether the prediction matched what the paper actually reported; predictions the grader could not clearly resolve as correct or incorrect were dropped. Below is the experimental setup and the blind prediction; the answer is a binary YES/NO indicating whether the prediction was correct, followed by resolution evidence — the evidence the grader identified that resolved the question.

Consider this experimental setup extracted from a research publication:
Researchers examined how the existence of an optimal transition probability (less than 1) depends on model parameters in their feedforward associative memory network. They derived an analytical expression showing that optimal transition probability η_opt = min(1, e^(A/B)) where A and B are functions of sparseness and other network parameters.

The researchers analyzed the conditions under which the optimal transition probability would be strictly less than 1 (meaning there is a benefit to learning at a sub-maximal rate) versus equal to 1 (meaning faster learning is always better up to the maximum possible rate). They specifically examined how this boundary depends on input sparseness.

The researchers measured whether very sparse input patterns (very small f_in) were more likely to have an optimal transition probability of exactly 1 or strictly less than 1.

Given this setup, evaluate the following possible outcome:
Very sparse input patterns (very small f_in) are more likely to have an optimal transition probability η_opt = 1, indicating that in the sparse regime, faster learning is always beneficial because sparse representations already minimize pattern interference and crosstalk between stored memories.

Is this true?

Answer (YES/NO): YES